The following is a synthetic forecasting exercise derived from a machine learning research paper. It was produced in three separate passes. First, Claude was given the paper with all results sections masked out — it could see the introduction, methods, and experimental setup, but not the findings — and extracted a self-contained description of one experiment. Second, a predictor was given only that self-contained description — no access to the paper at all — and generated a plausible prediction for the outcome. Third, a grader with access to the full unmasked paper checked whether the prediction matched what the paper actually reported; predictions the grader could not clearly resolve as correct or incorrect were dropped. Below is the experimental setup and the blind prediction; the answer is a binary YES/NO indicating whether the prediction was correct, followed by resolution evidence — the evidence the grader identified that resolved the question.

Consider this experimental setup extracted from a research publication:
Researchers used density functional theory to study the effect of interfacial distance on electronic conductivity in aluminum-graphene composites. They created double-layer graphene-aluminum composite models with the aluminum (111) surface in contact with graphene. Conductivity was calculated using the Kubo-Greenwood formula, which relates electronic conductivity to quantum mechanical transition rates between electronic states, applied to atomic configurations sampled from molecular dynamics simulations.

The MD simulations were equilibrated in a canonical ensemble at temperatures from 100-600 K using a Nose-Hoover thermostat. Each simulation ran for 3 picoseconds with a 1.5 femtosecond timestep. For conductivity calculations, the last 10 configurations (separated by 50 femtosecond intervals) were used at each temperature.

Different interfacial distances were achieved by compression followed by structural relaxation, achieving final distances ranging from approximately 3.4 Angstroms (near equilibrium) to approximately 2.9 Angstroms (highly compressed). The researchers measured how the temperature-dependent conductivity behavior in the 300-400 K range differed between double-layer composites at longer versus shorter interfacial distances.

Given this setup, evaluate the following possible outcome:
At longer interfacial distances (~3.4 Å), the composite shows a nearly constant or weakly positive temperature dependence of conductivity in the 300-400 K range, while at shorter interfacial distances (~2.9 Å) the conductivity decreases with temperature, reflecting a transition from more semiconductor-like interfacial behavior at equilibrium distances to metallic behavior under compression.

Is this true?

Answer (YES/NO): NO